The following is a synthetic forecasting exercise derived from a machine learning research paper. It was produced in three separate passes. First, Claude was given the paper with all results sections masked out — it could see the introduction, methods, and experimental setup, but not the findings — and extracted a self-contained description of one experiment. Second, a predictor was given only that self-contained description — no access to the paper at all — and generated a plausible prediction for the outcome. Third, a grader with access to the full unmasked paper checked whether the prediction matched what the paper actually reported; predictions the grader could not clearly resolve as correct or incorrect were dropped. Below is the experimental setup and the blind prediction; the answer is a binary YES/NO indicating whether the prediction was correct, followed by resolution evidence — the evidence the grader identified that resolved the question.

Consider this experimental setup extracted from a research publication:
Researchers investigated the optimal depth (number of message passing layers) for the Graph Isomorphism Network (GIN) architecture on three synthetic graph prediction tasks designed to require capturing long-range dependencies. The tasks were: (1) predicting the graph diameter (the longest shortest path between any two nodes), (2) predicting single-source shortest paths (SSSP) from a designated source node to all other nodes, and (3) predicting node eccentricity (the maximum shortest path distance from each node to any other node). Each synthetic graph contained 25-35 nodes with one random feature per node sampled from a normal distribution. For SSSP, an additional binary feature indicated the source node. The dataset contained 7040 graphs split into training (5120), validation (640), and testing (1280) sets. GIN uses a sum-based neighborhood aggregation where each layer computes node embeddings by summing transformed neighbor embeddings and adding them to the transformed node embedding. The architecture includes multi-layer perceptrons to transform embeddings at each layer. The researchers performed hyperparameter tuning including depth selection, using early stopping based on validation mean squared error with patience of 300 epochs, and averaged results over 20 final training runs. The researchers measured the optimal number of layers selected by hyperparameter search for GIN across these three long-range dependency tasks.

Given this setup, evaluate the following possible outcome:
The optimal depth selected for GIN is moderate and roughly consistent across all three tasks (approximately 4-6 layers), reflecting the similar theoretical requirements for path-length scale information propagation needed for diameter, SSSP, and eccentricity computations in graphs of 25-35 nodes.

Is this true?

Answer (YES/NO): NO